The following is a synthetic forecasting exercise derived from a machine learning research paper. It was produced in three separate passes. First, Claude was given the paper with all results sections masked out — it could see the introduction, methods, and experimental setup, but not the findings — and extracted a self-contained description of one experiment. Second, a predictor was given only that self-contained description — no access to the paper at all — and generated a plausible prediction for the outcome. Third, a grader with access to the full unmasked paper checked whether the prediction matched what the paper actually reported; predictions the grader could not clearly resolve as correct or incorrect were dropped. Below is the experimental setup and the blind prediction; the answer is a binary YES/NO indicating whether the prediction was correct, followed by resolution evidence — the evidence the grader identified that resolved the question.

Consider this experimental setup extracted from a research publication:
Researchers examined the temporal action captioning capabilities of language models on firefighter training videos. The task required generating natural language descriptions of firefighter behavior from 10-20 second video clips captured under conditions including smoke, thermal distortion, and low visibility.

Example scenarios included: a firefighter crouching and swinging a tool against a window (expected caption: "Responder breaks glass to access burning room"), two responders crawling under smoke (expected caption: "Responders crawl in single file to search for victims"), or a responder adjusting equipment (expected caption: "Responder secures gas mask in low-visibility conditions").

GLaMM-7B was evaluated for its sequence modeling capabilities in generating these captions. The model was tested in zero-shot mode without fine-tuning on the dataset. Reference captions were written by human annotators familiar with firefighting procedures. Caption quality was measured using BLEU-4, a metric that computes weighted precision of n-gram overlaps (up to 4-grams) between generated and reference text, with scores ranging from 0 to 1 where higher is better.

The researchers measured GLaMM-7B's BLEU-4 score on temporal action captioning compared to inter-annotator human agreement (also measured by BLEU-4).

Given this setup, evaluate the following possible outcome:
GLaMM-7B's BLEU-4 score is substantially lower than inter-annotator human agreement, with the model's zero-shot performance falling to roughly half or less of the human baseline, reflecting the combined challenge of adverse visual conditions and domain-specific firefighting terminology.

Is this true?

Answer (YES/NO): YES